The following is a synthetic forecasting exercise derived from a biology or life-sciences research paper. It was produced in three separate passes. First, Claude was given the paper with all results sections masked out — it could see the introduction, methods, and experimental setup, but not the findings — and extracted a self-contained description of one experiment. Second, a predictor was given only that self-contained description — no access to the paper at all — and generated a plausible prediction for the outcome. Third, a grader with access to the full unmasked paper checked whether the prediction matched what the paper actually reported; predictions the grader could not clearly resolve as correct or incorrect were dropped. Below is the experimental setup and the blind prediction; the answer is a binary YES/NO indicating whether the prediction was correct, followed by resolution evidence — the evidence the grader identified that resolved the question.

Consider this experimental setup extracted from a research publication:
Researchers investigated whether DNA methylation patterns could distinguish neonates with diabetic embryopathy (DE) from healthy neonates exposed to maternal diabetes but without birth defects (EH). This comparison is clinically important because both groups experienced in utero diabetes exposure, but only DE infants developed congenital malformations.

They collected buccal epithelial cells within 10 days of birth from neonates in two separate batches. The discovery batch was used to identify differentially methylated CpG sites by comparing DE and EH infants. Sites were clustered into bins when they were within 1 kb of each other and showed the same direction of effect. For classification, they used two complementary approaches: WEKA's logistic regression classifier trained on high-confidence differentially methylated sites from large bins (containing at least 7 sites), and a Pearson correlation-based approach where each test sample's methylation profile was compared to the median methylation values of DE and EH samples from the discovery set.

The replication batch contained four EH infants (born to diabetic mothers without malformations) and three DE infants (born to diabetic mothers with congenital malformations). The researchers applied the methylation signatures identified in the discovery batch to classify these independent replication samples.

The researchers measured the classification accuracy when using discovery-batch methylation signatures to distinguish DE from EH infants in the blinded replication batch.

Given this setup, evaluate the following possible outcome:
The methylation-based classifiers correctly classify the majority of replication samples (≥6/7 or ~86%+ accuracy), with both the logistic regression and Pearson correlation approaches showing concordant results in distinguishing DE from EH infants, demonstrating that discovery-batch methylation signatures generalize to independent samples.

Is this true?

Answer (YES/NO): NO